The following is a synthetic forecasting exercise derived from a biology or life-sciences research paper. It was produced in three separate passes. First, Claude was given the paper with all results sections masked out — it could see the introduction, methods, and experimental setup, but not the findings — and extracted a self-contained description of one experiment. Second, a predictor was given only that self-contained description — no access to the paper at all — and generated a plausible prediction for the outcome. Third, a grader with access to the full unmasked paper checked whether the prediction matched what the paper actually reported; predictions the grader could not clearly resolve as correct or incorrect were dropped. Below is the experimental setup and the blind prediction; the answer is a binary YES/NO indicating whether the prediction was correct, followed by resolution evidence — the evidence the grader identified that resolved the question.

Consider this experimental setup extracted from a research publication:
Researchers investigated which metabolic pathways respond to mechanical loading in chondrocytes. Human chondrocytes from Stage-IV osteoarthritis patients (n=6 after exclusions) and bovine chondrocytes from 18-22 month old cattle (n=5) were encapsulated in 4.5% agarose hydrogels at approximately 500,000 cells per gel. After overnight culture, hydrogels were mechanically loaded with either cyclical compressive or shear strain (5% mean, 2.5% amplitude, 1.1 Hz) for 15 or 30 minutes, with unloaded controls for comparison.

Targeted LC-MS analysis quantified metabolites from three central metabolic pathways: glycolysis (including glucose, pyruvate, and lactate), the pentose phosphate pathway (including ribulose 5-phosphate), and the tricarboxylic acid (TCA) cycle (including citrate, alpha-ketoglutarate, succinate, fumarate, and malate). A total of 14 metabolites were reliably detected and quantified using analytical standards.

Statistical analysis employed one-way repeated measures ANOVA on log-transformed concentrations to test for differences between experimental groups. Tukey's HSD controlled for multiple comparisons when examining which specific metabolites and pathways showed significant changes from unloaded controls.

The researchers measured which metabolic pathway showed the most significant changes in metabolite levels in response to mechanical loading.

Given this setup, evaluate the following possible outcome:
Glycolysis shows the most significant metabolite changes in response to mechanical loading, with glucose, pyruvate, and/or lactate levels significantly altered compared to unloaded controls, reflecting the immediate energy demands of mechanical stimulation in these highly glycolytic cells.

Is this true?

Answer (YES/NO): NO